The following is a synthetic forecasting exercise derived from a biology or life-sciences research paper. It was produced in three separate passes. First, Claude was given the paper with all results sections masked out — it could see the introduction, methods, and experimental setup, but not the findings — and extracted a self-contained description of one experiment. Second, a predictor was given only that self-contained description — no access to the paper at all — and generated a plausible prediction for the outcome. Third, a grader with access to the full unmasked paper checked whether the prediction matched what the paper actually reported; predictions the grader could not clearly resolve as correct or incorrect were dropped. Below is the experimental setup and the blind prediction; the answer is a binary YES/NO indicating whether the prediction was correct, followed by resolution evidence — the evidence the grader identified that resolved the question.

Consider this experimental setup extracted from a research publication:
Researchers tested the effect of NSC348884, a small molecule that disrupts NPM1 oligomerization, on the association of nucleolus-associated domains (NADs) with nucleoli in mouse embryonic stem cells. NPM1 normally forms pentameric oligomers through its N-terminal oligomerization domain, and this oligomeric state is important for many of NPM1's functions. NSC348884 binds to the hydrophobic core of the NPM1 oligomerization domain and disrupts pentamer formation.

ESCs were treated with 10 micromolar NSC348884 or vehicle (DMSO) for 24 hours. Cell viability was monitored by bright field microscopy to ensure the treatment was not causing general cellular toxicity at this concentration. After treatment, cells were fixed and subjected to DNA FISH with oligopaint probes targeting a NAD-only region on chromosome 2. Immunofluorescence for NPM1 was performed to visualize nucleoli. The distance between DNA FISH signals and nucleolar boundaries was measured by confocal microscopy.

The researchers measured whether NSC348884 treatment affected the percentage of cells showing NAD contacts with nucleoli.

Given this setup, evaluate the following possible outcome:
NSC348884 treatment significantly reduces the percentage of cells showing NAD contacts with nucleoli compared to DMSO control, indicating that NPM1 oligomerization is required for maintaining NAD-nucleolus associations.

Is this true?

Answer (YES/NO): NO